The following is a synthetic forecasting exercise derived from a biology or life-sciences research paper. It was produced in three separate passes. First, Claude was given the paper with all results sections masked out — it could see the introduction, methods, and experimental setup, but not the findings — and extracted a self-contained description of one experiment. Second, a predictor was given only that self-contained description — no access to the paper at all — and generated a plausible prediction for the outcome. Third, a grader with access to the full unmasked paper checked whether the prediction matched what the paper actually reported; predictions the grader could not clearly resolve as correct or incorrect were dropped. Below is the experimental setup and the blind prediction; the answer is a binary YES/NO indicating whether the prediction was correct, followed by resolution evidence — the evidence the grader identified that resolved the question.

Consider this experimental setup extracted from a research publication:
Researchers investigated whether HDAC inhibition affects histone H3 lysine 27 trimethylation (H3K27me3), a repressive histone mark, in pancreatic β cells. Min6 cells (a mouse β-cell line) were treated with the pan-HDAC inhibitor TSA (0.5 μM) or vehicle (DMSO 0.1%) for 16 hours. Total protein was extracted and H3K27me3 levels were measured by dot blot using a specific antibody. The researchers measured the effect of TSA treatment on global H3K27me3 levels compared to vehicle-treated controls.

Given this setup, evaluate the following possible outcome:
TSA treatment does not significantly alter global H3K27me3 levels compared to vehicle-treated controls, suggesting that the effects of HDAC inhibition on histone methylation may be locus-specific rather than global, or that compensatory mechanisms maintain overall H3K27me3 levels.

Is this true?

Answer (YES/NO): NO